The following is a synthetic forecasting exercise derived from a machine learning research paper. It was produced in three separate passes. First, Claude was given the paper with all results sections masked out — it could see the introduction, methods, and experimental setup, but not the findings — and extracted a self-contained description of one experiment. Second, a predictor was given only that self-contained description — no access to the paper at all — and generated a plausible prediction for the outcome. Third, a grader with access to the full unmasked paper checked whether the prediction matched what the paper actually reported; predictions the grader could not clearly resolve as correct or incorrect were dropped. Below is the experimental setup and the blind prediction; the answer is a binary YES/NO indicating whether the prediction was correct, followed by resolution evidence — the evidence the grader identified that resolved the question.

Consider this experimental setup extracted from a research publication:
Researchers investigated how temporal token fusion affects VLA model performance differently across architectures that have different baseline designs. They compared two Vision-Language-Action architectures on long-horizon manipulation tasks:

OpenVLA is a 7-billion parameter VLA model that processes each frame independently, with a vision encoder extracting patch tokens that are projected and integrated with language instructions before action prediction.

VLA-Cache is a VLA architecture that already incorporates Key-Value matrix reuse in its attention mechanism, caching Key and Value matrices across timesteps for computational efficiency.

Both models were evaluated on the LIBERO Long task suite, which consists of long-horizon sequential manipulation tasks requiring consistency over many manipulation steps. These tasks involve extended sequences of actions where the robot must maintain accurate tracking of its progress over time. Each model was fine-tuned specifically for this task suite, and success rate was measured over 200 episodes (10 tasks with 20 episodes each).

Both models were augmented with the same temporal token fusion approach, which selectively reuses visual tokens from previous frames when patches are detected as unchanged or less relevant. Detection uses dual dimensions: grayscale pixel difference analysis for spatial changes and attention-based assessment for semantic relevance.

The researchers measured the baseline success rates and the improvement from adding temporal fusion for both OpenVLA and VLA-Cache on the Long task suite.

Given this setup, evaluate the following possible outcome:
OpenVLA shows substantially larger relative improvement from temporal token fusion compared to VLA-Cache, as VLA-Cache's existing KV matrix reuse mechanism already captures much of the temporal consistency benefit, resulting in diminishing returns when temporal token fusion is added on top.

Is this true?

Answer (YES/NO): YES